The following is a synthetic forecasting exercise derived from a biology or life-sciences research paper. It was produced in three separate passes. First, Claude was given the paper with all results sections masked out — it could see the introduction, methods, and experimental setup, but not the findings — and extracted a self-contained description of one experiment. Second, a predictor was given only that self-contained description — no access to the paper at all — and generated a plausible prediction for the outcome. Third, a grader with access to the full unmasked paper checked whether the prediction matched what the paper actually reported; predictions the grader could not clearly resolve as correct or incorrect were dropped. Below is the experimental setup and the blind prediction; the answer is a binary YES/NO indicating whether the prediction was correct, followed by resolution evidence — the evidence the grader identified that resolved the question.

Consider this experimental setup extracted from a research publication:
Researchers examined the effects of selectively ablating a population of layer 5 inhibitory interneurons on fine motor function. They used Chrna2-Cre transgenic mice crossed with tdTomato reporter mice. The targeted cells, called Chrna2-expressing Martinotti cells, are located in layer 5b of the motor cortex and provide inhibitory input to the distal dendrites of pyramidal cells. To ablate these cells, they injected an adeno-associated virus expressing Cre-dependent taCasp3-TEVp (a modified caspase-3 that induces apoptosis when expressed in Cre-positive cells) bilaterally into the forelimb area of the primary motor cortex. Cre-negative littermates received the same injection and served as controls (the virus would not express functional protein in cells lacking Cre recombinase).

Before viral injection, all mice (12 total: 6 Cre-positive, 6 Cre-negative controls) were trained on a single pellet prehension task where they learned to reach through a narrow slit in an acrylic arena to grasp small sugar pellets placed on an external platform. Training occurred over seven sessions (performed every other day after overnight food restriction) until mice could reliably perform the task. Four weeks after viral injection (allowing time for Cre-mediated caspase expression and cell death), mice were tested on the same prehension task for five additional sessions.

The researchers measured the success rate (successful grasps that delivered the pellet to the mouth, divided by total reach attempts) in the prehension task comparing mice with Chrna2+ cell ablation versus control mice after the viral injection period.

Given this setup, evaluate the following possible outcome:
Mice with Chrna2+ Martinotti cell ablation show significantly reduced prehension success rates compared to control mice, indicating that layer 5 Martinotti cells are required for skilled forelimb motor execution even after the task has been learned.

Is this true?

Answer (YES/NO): NO